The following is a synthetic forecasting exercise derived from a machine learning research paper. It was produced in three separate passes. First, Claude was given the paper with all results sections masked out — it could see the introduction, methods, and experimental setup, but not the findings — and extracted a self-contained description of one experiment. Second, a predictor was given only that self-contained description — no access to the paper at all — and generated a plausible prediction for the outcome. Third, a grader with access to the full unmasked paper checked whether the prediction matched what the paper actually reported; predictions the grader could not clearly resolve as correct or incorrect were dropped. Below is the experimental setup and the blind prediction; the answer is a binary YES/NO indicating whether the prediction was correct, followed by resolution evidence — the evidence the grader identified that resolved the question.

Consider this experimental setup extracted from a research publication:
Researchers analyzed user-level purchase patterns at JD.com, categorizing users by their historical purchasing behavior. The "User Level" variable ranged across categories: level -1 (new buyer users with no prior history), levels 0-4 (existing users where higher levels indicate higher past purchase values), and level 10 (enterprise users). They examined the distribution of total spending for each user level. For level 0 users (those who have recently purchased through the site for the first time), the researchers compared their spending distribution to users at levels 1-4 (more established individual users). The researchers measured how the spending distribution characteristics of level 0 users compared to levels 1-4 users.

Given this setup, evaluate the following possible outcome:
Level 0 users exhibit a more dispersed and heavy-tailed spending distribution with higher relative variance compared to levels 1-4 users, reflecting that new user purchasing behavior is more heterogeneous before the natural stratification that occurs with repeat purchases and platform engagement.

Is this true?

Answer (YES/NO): NO